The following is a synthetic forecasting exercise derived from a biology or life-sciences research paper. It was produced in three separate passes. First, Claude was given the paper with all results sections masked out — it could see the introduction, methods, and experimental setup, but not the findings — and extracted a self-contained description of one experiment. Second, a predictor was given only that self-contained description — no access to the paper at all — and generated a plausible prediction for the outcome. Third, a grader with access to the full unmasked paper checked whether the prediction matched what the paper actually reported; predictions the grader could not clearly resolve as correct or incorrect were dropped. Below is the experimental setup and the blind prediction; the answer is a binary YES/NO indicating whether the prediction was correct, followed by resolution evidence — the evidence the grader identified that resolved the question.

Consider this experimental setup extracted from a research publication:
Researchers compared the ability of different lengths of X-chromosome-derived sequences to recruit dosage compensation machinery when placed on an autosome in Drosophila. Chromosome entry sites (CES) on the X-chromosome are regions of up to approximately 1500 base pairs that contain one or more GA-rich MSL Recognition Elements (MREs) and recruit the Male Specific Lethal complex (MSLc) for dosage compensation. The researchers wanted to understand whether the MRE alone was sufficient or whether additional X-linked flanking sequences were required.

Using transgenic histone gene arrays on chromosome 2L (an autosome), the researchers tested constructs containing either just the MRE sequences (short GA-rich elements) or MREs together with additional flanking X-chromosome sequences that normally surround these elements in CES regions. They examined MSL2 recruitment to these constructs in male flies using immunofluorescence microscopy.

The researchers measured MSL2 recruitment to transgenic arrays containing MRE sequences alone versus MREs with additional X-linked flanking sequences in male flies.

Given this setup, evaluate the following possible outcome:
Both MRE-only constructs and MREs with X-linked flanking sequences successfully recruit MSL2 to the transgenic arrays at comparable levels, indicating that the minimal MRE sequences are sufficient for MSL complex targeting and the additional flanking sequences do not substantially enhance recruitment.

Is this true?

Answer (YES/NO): NO